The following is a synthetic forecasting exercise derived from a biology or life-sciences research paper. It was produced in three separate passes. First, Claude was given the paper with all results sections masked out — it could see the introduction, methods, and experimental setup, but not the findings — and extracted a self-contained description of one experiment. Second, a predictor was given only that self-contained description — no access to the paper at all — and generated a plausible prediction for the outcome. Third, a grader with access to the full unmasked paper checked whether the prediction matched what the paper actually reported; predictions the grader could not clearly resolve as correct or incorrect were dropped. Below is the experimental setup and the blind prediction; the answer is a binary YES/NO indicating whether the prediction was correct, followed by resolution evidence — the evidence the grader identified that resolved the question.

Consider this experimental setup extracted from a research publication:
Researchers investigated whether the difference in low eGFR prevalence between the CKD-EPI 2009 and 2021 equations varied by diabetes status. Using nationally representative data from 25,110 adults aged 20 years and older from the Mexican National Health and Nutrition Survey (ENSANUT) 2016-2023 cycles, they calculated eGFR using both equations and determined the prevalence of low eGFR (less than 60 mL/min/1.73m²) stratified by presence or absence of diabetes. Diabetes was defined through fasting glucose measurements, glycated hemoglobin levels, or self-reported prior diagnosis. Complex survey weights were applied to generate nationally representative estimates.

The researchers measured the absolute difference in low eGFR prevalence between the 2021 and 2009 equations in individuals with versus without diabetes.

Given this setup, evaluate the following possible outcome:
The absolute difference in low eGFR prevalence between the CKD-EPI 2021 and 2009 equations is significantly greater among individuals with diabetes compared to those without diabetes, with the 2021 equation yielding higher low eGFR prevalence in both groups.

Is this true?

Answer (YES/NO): NO